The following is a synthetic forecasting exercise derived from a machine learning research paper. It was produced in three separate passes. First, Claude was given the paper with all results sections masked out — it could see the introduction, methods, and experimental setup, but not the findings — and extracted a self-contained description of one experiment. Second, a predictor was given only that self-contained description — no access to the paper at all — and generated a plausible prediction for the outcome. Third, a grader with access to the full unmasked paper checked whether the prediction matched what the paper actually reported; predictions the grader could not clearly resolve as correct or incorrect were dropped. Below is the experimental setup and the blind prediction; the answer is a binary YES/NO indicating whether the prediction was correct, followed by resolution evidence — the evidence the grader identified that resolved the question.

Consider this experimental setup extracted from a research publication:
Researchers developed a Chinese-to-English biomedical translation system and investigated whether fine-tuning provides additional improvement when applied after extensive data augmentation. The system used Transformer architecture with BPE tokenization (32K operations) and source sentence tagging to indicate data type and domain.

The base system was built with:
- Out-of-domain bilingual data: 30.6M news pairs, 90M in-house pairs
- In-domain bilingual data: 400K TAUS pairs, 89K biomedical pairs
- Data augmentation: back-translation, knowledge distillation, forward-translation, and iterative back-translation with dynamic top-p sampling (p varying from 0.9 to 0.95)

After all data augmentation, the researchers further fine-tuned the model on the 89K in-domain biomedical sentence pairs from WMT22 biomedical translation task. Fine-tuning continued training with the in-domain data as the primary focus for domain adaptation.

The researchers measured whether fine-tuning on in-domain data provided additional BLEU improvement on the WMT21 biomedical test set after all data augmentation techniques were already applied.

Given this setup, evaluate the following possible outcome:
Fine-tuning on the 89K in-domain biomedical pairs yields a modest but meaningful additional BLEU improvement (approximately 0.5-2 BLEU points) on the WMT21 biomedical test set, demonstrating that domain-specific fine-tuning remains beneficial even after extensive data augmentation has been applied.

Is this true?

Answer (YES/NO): NO